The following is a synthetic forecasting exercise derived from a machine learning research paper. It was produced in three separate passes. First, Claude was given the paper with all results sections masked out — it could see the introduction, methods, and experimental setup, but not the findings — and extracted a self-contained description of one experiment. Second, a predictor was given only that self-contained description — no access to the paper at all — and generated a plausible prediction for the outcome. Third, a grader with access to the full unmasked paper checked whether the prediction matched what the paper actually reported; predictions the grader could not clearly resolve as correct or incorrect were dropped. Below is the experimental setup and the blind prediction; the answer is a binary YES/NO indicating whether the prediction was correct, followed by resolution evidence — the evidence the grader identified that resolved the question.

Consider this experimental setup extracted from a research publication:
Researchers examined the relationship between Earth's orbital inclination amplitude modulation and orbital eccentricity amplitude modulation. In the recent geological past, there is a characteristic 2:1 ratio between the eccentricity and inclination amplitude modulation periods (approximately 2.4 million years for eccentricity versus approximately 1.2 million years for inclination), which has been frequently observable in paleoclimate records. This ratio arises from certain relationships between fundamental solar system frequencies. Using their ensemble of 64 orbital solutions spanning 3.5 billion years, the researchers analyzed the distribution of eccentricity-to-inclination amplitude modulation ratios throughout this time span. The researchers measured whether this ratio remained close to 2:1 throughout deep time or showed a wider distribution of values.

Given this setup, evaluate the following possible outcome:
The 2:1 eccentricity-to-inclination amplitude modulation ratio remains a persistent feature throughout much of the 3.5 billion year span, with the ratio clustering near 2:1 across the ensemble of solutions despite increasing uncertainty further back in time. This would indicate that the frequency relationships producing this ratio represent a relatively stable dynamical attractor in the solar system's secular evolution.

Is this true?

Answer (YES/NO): NO